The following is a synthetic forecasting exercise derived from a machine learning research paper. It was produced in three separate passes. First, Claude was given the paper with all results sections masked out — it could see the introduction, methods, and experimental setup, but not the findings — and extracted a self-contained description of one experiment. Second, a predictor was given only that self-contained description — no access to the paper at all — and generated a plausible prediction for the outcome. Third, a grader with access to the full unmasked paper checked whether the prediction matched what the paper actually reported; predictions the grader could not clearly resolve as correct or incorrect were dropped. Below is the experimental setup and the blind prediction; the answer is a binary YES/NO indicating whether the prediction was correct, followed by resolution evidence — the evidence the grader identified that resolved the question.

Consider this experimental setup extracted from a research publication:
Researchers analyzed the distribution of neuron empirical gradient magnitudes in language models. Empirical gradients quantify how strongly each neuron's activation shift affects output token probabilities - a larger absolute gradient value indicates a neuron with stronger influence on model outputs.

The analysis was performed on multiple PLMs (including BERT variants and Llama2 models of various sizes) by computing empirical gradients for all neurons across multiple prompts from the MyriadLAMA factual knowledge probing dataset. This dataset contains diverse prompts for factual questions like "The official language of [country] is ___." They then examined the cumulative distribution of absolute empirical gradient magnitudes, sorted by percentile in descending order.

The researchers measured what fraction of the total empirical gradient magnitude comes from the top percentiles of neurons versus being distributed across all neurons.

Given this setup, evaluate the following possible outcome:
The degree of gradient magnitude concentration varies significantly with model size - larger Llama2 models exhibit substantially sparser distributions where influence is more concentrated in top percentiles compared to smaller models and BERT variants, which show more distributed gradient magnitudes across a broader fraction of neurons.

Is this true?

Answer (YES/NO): NO